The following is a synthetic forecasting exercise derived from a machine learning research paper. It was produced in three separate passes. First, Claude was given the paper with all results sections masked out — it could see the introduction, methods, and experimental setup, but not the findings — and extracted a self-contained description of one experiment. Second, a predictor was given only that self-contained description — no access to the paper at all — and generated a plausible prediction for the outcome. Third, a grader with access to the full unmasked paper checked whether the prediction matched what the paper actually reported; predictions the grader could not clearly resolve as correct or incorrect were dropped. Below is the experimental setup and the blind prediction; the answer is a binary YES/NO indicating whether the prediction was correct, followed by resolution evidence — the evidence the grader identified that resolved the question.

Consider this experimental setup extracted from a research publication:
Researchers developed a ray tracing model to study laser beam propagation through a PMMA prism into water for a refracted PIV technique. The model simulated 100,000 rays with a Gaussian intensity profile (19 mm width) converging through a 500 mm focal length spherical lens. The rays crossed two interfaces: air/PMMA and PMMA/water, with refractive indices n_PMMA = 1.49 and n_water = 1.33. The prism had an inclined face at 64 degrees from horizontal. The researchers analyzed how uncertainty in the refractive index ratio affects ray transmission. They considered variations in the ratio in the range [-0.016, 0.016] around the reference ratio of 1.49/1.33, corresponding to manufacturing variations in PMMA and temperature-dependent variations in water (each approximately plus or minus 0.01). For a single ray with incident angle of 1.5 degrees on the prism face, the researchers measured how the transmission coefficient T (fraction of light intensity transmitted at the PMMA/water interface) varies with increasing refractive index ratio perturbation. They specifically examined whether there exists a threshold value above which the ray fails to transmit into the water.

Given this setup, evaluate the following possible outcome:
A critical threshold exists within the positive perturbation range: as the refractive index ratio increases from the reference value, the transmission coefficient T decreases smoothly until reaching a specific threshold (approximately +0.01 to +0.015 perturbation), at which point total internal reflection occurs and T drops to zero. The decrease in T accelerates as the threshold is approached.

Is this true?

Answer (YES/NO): NO